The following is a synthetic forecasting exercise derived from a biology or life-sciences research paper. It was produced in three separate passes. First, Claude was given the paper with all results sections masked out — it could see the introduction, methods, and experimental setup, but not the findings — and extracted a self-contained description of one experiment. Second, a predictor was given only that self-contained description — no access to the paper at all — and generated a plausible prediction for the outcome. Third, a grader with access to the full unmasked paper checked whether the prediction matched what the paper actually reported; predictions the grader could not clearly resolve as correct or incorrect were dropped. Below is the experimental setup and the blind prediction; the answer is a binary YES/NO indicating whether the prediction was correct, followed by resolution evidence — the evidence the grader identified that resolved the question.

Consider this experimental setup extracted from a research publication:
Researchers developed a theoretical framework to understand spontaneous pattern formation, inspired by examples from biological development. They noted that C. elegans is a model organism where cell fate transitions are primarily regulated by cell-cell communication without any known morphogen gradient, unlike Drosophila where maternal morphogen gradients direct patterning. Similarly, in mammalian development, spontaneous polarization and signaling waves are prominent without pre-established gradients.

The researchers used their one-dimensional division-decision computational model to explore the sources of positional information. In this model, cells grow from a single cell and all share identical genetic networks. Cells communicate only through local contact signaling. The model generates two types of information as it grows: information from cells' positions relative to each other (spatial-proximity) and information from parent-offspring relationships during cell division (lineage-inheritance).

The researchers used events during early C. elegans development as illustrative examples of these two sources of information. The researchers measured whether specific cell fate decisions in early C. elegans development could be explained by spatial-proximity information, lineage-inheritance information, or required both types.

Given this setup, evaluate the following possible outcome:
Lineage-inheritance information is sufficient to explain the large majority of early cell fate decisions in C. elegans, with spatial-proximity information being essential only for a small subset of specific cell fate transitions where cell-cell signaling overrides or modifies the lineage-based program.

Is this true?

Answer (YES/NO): NO